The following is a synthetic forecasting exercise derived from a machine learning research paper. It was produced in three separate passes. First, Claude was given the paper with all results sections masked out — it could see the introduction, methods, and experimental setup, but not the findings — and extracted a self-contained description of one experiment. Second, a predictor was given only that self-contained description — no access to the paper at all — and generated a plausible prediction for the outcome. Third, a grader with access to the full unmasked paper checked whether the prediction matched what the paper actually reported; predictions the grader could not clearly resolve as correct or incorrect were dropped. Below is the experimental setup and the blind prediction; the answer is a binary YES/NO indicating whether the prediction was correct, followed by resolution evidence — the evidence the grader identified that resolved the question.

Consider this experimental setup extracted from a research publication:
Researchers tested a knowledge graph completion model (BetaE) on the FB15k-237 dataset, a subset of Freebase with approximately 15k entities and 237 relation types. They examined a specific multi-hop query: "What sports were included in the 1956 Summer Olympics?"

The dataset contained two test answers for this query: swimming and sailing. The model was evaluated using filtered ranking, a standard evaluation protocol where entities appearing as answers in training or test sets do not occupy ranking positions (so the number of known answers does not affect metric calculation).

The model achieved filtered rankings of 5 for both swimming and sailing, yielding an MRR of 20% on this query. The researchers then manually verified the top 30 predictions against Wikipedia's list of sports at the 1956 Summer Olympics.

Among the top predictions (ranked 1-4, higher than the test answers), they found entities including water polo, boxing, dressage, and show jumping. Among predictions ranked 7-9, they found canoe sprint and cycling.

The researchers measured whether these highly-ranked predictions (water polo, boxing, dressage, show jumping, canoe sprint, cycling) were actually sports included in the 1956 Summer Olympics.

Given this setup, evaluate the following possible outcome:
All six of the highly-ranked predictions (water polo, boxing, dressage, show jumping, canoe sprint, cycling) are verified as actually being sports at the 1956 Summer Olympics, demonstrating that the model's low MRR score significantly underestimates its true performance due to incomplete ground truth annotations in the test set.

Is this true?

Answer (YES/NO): YES